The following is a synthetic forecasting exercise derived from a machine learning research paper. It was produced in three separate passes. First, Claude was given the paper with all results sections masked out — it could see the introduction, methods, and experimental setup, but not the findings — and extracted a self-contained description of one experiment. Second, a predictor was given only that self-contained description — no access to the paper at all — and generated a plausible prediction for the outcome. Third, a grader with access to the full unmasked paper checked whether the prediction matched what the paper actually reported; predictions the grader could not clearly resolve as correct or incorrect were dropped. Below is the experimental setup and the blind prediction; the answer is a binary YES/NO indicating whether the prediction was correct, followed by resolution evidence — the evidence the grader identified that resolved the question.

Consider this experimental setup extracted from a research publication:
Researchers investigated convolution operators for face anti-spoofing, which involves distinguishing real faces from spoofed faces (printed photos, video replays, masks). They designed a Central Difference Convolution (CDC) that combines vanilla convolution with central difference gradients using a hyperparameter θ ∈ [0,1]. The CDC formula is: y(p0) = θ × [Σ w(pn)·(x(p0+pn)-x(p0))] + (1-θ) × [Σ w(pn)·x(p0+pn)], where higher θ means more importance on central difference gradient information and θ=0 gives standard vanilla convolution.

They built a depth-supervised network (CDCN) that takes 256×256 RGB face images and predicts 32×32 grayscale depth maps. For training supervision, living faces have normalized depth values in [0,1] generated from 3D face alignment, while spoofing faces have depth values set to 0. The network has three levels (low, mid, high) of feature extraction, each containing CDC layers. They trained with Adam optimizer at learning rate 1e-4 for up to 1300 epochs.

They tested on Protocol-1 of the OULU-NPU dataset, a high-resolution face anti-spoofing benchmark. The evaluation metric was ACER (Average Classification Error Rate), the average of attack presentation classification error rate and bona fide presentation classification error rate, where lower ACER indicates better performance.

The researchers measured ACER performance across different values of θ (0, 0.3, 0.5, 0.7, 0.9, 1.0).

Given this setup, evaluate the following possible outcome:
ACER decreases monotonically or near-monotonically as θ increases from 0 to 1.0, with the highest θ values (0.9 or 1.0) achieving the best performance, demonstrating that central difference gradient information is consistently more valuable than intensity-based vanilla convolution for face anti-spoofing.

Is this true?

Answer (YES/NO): NO